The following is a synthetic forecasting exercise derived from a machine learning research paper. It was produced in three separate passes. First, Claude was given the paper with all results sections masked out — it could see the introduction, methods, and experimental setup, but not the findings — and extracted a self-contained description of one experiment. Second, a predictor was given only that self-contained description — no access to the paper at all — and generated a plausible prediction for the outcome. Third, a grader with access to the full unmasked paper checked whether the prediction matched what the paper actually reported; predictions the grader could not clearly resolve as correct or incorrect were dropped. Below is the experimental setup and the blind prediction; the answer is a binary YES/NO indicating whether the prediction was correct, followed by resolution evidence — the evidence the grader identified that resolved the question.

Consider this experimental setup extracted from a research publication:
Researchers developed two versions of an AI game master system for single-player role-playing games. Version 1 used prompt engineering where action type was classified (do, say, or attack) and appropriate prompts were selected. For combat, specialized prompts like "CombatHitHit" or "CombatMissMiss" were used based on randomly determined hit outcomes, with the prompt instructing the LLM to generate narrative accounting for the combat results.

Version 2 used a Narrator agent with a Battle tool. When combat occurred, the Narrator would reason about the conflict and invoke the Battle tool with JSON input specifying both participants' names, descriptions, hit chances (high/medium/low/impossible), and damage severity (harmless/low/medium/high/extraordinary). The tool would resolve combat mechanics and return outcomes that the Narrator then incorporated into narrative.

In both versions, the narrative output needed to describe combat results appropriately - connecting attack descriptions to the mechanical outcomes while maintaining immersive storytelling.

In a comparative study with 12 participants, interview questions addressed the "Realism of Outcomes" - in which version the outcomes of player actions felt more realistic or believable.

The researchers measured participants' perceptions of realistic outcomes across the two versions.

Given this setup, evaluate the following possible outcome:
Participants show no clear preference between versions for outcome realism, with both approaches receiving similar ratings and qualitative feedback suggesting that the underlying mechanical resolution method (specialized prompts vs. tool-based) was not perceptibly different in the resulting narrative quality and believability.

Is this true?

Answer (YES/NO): NO